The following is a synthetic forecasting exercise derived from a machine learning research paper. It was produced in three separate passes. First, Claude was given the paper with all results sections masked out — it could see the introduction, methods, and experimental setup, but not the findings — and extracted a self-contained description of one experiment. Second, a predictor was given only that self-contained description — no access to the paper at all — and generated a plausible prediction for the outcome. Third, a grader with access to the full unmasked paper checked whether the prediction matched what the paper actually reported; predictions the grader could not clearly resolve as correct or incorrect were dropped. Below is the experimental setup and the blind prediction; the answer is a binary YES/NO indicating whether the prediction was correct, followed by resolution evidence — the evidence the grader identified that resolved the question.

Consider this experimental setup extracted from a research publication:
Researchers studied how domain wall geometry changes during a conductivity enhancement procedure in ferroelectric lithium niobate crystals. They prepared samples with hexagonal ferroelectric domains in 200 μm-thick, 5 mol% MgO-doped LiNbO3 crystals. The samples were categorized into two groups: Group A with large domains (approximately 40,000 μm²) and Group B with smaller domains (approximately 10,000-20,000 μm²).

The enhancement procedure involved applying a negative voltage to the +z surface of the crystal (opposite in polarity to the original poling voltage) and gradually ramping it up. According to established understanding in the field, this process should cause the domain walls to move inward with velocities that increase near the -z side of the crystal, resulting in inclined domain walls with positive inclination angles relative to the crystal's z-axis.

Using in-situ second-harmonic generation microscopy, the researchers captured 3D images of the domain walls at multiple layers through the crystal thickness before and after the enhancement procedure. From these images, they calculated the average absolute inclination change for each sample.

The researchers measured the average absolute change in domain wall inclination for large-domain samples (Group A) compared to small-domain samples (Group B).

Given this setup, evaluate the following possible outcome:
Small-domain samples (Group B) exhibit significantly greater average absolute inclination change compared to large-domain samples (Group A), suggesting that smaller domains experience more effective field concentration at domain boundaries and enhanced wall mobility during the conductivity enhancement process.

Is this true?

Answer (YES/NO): YES